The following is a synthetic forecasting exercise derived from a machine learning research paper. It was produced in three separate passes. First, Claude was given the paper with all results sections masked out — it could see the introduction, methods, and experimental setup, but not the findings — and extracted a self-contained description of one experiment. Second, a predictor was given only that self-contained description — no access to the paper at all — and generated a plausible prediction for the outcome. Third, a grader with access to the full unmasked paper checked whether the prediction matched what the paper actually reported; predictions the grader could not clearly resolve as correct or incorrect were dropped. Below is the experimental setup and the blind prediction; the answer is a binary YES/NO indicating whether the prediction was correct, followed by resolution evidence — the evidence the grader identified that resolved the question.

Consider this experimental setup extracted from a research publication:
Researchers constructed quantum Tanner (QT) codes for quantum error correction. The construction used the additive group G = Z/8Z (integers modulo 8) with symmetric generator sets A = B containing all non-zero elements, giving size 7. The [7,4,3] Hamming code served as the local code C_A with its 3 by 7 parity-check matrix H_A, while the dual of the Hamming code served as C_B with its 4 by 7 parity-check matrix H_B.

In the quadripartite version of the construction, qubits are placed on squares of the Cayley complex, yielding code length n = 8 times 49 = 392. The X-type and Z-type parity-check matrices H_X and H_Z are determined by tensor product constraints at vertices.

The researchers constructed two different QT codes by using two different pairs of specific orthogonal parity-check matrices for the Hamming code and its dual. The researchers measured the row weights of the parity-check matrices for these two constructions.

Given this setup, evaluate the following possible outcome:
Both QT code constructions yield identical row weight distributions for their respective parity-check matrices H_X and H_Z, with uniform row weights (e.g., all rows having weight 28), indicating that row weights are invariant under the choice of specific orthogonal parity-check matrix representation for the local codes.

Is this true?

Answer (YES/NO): NO